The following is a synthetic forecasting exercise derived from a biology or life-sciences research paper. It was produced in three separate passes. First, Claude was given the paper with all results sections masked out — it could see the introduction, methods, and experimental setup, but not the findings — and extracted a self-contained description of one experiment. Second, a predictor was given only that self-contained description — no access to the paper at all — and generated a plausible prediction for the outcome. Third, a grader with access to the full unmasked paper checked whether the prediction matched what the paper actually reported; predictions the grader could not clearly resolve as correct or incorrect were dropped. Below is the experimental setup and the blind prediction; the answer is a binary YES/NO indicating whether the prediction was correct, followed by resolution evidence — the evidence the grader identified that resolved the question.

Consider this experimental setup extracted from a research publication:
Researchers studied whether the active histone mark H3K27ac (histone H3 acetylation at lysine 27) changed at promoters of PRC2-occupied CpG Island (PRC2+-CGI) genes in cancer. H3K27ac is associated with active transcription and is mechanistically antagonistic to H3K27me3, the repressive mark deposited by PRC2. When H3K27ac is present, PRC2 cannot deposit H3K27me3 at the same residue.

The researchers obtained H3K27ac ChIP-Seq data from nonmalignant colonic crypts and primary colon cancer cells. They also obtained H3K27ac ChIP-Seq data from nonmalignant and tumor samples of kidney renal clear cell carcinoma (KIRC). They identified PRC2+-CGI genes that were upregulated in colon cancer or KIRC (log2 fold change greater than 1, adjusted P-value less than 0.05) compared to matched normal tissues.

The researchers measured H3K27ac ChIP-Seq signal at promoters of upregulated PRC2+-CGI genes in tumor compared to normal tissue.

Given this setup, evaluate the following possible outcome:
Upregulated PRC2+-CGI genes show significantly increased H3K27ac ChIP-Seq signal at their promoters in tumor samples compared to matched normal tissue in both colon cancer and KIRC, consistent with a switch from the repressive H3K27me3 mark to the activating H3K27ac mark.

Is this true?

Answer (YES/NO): YES